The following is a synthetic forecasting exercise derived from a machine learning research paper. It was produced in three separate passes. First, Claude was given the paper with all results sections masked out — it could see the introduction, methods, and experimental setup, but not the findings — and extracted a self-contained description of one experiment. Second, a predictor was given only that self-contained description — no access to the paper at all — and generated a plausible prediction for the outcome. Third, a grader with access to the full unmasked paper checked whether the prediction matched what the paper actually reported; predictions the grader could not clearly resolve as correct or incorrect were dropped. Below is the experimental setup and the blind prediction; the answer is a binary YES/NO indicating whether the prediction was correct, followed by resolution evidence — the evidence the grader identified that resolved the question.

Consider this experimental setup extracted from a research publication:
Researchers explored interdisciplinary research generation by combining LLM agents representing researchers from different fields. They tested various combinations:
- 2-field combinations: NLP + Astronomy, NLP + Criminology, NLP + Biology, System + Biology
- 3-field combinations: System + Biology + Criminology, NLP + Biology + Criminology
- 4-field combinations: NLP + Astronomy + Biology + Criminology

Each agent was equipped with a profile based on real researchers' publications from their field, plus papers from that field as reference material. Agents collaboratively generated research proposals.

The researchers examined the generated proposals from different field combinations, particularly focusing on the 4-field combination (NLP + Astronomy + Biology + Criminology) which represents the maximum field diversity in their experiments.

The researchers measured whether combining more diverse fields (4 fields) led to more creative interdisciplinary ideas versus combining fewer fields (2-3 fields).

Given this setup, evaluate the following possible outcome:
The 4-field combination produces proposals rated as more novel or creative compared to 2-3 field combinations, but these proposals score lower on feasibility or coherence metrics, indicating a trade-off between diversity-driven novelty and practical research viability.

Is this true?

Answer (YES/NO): NO